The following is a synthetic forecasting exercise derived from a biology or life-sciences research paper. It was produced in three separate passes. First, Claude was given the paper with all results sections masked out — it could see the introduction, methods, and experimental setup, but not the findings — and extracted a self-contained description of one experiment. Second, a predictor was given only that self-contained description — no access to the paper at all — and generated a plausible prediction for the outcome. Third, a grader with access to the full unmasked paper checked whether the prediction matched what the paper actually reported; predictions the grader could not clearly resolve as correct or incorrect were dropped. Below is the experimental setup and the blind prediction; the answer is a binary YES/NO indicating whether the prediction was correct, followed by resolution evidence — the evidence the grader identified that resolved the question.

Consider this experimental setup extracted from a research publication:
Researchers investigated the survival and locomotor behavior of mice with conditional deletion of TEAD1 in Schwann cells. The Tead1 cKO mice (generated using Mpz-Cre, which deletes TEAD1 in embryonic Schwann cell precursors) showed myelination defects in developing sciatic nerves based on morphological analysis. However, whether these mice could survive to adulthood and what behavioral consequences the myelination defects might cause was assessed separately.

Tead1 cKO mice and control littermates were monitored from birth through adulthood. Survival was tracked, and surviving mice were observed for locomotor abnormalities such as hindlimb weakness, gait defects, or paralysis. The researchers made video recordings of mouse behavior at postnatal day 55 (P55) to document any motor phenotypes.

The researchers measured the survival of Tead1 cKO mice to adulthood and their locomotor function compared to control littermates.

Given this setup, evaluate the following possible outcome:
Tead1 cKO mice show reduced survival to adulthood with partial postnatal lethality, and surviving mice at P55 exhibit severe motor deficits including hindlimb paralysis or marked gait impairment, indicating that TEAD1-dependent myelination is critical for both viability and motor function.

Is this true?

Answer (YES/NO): NO